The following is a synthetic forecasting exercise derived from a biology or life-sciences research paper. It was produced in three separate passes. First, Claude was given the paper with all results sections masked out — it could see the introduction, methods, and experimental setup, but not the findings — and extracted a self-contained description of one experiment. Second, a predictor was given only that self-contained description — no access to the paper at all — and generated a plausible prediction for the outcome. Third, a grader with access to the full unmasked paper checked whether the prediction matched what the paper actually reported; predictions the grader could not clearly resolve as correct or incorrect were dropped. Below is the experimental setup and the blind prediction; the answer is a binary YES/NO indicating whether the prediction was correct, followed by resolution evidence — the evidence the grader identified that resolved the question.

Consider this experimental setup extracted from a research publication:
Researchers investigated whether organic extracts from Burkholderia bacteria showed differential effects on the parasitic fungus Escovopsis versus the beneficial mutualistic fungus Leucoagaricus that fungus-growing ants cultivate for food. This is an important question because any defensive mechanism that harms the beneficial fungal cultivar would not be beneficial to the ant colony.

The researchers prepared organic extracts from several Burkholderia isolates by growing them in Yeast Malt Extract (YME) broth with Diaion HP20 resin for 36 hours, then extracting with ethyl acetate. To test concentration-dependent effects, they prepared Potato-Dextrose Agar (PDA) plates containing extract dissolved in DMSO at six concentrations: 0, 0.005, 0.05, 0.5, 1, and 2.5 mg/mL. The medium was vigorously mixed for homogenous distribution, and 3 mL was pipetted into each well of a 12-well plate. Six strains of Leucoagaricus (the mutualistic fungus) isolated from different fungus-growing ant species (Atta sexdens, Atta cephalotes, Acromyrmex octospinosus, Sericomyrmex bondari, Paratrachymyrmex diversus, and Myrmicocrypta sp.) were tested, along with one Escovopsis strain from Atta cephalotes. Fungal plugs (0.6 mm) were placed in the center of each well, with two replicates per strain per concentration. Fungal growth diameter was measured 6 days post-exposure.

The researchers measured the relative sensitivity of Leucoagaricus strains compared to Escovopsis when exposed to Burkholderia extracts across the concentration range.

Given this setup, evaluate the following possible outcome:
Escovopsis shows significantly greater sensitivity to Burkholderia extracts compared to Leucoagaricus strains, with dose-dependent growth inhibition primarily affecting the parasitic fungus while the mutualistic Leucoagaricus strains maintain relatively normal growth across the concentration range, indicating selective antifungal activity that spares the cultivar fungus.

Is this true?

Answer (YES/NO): NO